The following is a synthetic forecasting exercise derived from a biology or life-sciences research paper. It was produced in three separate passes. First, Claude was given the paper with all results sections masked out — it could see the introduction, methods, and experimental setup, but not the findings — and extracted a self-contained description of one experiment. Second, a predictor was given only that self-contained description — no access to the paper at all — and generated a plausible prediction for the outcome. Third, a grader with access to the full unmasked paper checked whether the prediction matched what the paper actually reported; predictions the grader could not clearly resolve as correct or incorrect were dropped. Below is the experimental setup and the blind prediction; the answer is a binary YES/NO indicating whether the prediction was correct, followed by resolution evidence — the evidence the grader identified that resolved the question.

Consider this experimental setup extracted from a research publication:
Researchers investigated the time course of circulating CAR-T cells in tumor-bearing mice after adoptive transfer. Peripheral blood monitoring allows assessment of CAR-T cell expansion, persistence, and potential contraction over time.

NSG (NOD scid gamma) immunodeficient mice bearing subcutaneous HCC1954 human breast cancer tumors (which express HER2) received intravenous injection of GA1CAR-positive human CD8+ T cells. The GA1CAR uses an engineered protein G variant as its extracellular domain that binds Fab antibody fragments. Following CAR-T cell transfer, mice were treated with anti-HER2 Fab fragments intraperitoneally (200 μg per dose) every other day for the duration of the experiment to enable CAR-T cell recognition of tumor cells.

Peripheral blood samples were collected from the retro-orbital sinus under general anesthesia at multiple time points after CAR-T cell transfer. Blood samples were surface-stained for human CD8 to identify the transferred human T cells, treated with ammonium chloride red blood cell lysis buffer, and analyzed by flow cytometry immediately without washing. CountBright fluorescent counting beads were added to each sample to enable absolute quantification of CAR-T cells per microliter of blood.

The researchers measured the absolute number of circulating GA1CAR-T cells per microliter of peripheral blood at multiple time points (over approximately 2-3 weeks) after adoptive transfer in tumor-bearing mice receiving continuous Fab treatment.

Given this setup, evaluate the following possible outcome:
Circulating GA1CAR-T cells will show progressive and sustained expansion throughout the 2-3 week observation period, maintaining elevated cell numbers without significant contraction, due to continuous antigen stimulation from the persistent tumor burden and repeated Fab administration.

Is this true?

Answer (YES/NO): NO